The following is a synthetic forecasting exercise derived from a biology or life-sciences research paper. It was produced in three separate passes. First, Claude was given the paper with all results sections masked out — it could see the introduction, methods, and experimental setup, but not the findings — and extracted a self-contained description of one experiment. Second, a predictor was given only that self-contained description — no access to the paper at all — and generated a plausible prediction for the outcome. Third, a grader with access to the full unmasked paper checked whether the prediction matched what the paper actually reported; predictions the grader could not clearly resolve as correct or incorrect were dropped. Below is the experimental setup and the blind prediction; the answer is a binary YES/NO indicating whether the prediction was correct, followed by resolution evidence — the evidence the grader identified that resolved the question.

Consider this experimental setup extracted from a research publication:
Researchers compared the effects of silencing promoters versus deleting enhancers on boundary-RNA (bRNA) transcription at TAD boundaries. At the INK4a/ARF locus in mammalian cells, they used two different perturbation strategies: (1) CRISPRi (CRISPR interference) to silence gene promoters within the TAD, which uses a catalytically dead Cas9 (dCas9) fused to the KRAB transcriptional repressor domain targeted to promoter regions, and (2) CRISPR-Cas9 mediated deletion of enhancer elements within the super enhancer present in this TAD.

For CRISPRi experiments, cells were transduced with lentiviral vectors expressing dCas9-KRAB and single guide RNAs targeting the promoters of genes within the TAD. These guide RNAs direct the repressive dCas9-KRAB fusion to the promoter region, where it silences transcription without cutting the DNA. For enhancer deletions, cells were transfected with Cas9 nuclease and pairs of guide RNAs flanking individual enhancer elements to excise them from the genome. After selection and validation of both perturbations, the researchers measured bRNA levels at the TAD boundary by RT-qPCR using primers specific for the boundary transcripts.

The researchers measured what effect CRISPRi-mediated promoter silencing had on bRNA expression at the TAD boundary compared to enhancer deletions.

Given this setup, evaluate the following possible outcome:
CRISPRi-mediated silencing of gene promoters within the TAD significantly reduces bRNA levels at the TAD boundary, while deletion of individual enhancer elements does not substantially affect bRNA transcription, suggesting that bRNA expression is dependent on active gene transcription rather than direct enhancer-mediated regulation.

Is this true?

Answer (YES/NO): NO